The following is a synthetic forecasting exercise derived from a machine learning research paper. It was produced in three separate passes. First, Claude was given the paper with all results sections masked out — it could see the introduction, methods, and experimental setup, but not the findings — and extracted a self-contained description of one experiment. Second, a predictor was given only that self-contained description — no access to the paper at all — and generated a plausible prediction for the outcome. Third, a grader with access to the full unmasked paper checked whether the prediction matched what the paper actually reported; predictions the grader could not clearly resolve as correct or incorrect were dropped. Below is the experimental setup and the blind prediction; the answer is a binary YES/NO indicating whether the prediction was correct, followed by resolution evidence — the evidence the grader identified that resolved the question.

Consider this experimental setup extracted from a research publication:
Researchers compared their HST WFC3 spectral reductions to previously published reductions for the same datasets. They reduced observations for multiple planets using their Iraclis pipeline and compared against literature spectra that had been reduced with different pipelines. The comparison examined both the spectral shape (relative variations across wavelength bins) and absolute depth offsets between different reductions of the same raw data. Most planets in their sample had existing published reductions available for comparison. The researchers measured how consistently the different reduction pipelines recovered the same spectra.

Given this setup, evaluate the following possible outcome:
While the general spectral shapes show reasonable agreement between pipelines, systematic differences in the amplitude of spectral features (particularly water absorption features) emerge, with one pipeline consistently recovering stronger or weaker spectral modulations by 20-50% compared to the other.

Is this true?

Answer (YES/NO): NO